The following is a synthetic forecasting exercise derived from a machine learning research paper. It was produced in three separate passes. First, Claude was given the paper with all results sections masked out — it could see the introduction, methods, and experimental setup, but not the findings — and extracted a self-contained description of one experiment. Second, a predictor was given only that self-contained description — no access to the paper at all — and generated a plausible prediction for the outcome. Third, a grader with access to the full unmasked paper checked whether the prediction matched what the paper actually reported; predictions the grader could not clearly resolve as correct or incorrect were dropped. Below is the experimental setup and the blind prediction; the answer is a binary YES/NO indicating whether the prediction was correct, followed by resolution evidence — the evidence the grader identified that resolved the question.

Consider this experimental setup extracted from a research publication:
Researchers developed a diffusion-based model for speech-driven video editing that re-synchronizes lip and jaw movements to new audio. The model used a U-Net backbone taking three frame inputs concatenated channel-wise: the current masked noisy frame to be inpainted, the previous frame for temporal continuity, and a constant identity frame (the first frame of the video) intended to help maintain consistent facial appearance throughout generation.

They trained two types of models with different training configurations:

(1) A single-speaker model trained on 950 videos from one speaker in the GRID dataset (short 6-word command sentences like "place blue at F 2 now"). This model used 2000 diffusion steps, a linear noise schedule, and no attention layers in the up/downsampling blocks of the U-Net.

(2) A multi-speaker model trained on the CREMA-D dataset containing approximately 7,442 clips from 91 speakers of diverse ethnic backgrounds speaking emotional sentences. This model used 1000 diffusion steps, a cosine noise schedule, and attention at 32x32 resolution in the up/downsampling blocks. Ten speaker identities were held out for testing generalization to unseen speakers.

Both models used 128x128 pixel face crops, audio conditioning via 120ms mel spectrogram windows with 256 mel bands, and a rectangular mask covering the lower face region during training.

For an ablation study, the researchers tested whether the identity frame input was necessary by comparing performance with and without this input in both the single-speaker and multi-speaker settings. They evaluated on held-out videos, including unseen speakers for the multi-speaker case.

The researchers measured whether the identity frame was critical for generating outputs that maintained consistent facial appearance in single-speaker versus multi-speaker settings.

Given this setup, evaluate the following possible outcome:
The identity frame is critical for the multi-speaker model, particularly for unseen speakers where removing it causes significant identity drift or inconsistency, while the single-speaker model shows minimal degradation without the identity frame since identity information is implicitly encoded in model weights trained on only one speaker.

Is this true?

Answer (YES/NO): YES